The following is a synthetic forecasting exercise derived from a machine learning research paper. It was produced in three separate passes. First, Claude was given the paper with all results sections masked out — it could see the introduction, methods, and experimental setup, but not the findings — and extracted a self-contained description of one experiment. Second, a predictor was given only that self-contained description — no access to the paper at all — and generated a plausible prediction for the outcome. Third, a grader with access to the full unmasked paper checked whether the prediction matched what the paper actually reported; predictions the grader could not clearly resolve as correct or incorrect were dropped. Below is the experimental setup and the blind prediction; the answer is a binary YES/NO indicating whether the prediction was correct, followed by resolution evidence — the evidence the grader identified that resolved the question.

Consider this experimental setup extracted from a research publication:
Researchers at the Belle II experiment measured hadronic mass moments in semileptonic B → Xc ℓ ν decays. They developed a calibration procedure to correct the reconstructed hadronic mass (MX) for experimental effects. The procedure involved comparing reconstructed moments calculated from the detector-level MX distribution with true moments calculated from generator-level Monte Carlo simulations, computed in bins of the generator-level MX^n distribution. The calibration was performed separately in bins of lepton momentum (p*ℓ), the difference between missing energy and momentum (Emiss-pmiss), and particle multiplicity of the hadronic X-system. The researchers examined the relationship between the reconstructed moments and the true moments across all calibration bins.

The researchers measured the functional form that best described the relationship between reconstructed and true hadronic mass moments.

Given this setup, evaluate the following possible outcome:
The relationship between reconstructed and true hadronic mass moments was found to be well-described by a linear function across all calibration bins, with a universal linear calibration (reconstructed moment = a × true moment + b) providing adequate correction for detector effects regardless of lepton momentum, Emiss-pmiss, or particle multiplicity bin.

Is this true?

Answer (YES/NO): NO